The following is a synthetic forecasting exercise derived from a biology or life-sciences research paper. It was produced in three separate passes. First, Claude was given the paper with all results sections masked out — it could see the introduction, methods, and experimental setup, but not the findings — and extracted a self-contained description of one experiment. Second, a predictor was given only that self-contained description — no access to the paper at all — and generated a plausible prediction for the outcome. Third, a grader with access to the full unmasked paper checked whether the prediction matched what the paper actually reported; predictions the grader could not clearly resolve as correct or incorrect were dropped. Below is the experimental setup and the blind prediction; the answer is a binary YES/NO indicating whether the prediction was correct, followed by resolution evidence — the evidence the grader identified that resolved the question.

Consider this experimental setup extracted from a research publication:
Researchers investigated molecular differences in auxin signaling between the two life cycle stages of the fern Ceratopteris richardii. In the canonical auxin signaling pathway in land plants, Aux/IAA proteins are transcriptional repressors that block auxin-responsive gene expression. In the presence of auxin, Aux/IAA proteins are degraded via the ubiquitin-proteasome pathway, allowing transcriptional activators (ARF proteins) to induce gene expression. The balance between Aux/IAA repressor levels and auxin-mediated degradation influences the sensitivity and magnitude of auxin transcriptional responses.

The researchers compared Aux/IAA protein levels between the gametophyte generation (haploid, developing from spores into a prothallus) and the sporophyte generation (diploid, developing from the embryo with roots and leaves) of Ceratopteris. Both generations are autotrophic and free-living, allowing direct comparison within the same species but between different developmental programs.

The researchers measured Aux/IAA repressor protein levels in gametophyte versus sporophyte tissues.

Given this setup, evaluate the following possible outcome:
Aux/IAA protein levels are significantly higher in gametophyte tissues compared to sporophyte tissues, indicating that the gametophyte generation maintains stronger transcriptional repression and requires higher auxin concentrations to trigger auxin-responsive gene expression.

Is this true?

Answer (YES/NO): NO